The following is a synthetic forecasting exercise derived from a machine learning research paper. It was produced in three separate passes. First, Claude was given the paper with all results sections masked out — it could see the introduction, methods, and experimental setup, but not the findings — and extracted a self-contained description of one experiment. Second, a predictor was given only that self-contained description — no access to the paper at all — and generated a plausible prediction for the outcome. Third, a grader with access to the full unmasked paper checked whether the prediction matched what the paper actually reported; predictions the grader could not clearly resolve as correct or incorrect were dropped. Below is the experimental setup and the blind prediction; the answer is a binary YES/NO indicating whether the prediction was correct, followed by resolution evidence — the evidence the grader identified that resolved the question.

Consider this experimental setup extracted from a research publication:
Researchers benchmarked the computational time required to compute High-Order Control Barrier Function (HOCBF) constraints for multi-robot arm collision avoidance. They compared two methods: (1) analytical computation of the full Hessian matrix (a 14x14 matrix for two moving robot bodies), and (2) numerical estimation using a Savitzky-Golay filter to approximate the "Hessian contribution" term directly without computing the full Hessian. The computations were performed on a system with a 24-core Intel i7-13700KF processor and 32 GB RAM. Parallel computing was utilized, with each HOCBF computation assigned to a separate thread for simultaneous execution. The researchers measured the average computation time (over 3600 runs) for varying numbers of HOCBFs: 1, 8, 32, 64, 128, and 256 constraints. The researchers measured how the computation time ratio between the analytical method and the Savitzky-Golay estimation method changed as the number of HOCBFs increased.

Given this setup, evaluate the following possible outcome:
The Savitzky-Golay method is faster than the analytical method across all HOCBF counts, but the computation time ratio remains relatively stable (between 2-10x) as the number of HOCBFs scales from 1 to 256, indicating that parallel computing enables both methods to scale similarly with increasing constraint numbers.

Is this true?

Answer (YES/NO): YES